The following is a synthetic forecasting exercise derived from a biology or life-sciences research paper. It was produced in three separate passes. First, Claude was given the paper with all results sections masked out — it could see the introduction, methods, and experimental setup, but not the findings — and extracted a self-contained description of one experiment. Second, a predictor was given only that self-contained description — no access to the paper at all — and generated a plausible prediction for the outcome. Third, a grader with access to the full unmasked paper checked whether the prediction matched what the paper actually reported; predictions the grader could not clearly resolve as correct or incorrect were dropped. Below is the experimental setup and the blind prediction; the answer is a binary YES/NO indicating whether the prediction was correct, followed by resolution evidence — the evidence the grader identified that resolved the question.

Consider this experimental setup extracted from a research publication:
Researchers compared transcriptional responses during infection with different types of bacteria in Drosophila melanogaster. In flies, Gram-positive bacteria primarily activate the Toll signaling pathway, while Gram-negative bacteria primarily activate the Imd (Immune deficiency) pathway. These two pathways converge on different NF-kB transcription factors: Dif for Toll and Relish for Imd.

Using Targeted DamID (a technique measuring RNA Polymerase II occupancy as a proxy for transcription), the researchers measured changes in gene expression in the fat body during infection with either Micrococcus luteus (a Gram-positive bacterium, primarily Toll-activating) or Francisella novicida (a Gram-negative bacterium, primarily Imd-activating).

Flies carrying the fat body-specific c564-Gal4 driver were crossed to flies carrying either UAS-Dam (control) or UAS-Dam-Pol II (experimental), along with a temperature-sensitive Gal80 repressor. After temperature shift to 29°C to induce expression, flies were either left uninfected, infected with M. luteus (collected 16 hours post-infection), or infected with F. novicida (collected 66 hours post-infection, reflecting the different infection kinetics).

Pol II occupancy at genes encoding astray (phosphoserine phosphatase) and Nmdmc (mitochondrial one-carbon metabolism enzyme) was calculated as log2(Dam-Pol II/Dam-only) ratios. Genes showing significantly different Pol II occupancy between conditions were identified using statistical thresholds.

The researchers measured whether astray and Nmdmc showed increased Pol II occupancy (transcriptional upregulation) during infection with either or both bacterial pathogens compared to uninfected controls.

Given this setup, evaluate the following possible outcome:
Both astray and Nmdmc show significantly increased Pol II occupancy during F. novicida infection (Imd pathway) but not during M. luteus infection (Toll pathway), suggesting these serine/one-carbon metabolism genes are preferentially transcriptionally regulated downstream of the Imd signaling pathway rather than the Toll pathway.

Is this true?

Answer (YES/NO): NO